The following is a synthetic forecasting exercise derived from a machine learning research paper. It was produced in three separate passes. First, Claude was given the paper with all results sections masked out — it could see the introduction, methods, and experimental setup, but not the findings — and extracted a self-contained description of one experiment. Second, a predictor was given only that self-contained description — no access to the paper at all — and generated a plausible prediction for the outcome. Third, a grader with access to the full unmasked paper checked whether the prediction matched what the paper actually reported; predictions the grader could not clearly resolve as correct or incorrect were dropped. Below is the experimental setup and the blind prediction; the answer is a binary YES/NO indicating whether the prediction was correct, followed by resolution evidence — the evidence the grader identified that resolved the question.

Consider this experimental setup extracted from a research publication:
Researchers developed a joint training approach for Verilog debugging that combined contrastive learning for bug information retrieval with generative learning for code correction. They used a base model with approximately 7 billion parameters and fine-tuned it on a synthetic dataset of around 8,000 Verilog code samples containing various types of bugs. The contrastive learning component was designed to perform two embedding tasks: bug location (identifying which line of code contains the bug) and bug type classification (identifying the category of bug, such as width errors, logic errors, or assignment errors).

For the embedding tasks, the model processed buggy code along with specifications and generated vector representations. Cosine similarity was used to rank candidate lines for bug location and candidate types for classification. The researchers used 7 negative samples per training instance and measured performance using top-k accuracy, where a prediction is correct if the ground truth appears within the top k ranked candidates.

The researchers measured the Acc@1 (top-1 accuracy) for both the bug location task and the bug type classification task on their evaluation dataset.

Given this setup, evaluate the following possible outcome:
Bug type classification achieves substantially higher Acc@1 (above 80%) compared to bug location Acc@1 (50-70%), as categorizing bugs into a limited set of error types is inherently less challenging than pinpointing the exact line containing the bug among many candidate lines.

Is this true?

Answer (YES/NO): NO